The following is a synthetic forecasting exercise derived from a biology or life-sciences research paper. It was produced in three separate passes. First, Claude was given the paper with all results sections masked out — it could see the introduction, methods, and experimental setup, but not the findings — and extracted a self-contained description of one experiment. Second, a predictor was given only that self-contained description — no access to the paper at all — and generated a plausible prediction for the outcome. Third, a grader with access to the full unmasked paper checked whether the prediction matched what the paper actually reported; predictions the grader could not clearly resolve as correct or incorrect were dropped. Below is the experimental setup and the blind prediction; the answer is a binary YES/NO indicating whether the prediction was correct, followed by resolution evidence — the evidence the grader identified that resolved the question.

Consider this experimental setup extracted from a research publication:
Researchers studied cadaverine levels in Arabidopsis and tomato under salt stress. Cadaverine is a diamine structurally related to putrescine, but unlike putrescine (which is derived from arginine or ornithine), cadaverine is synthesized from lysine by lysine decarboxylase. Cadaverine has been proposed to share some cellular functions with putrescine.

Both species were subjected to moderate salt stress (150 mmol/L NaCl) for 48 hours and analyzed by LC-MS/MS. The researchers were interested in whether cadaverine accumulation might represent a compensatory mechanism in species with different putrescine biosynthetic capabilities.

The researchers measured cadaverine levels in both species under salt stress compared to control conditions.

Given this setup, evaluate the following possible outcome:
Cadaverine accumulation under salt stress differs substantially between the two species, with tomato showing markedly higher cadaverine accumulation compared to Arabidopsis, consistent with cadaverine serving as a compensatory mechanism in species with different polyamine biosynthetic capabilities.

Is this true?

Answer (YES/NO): NO